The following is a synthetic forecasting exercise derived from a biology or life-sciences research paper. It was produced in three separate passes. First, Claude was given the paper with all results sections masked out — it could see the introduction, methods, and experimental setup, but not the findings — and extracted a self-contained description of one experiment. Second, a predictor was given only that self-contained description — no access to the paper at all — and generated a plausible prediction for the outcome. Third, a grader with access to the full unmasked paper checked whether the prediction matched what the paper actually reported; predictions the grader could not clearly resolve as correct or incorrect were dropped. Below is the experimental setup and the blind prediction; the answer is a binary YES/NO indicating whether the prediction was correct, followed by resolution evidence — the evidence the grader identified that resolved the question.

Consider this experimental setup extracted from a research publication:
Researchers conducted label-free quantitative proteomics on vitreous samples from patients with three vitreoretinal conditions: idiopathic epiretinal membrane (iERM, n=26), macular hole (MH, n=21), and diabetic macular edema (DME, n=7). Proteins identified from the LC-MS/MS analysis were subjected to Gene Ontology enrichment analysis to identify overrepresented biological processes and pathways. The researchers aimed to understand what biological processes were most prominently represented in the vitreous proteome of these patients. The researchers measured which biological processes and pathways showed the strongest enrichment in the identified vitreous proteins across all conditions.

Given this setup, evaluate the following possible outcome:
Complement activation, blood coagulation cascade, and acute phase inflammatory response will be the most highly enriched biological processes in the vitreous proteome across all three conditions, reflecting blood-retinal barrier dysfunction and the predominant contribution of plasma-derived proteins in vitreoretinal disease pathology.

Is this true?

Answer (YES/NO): NO